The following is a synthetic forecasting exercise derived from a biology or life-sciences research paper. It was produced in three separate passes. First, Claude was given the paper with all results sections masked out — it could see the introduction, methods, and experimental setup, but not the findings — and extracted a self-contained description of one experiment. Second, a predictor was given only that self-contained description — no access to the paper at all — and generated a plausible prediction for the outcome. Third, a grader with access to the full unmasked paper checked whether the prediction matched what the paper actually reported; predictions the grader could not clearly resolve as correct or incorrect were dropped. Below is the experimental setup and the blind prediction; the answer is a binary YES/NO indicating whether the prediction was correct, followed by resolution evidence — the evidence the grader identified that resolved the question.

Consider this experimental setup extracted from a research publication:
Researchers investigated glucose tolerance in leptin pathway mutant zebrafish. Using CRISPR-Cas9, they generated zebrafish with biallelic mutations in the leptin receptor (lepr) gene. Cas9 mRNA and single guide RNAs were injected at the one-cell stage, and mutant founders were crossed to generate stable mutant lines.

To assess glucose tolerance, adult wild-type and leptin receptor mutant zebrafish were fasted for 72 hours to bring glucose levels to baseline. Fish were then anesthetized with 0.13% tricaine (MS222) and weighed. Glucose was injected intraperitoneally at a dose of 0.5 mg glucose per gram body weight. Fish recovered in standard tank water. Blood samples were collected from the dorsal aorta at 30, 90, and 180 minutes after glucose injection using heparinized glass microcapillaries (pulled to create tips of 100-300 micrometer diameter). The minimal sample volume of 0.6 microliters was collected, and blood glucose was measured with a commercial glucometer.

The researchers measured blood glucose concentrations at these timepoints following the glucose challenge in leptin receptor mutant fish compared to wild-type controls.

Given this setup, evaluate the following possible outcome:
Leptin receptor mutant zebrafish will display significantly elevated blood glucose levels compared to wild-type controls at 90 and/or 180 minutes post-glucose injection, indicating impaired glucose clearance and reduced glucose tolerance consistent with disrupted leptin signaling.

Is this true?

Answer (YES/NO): YES